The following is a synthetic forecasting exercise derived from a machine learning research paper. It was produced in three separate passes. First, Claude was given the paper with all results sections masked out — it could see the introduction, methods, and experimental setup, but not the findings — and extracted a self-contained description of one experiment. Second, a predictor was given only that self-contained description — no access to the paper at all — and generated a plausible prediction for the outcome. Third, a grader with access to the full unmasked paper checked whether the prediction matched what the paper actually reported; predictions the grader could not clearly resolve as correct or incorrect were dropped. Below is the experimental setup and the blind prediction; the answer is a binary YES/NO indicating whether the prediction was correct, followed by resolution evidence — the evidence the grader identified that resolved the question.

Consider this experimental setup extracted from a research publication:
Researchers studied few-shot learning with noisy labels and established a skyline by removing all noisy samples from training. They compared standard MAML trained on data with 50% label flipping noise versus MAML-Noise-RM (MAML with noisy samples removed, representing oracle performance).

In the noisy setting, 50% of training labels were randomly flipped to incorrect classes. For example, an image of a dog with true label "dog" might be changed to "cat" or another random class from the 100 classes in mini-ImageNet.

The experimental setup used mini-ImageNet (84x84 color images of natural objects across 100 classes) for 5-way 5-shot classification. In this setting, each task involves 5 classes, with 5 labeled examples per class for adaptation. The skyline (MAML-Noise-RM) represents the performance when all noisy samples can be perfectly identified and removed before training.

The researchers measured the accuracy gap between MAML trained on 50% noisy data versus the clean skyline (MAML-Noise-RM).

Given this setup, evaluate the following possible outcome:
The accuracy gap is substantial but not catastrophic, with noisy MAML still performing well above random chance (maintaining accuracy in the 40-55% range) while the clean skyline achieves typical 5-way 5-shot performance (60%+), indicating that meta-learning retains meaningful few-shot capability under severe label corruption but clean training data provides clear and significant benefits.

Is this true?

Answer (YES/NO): NO